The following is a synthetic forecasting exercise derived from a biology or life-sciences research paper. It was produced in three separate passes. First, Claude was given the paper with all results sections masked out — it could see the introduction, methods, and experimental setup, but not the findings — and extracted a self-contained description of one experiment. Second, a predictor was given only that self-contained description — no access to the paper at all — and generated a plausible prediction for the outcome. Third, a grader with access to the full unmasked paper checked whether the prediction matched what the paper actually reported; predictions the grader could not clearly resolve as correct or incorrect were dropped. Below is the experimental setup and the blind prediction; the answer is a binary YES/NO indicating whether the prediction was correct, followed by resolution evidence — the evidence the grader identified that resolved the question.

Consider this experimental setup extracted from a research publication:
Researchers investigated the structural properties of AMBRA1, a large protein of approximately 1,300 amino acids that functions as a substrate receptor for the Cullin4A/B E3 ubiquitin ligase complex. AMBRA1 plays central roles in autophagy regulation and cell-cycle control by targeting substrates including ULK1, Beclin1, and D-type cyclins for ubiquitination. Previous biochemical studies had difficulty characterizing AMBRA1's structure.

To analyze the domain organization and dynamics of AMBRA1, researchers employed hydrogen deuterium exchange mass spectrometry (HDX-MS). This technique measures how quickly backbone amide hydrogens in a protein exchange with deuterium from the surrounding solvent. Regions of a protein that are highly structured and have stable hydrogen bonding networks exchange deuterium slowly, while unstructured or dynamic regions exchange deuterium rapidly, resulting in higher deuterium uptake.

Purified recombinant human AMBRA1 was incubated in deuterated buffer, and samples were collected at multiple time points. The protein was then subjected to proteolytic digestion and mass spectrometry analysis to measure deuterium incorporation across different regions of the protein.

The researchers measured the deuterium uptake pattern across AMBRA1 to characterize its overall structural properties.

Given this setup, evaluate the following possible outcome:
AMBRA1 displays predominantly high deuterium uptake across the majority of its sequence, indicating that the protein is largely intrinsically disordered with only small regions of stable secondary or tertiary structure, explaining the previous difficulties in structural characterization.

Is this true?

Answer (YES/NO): NO